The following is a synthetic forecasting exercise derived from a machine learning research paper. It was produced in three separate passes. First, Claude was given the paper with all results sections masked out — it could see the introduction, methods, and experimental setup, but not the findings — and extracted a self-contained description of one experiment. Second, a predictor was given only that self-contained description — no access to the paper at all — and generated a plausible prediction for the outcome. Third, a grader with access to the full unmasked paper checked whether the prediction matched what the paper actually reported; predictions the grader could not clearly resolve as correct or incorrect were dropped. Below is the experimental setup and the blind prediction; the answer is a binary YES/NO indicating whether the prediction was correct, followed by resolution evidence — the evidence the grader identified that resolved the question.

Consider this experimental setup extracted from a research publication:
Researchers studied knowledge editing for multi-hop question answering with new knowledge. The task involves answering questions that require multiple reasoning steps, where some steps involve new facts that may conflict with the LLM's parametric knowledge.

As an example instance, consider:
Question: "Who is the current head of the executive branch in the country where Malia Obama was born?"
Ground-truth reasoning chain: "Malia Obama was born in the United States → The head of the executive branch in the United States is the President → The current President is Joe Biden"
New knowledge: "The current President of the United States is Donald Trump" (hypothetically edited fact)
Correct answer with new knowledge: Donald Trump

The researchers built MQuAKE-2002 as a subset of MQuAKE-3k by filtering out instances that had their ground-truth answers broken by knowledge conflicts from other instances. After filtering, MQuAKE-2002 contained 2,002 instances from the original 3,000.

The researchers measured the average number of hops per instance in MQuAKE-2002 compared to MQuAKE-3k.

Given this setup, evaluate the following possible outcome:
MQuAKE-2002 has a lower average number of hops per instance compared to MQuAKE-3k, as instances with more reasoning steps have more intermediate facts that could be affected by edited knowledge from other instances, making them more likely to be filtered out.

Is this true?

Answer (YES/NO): YES